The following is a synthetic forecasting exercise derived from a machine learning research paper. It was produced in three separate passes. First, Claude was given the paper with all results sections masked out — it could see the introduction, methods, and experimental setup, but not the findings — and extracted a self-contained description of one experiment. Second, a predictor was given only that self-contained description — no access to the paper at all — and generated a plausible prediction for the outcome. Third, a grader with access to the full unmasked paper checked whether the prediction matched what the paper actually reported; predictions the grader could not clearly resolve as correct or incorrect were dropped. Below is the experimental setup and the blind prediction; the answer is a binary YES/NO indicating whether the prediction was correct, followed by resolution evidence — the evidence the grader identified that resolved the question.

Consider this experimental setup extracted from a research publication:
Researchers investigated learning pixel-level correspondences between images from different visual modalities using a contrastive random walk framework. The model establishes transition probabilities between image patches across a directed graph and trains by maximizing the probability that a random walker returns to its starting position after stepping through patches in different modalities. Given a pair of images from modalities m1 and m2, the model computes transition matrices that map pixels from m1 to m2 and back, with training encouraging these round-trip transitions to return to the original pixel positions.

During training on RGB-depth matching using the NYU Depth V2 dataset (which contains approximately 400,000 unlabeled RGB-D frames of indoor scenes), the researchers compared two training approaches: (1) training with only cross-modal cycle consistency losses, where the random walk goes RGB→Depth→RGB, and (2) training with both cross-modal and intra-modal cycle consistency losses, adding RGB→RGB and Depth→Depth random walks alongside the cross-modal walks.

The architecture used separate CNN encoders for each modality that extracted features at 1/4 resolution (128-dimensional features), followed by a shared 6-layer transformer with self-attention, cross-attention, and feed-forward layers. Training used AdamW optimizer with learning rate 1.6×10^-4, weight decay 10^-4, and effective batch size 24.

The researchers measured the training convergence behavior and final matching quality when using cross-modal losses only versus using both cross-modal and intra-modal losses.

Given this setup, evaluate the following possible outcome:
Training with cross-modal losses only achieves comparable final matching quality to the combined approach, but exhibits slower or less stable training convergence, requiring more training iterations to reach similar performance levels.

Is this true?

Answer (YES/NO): NO